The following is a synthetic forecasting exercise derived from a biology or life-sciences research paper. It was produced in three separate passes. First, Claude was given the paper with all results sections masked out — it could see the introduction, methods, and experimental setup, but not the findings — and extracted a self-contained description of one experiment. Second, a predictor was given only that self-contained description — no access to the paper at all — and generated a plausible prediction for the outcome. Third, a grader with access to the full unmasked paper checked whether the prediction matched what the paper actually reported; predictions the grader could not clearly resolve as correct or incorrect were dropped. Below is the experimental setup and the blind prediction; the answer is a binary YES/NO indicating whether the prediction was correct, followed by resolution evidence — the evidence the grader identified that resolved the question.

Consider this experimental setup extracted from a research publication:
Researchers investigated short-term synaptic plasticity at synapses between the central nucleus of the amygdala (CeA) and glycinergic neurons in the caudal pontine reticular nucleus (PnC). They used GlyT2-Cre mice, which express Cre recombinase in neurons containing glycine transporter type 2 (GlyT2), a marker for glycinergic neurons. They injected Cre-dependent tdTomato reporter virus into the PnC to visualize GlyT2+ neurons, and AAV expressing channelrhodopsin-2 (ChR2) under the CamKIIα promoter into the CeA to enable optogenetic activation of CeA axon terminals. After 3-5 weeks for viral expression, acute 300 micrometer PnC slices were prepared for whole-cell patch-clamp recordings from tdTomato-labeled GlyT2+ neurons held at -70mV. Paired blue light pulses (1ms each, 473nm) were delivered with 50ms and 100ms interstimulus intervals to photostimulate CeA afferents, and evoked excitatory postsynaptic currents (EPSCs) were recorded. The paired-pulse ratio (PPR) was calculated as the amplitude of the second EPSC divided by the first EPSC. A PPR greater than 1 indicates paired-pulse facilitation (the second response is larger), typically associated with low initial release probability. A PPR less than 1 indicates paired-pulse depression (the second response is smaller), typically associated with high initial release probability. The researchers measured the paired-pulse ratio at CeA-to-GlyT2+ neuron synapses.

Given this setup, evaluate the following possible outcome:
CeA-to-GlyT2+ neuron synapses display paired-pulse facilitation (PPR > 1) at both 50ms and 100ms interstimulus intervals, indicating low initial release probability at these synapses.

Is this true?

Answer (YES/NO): YES